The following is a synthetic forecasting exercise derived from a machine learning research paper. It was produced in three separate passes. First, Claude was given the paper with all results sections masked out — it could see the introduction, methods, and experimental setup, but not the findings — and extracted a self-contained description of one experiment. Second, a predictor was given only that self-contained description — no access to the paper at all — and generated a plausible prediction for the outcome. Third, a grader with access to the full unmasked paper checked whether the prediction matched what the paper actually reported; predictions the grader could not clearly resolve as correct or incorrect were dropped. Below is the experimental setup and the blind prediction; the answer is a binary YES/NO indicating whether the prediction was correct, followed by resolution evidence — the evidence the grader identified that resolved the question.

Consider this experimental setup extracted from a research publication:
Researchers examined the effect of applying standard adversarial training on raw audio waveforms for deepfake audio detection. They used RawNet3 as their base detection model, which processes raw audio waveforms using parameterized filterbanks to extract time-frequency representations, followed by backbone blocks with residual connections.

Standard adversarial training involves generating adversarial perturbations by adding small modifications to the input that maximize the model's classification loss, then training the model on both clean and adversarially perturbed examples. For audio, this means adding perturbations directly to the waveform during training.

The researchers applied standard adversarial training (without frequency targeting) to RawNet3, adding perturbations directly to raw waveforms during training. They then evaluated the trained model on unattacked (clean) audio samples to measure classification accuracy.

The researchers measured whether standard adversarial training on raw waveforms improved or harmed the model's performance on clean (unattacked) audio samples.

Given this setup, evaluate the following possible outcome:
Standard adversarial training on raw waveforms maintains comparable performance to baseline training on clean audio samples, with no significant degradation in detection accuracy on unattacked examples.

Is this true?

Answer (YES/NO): NO